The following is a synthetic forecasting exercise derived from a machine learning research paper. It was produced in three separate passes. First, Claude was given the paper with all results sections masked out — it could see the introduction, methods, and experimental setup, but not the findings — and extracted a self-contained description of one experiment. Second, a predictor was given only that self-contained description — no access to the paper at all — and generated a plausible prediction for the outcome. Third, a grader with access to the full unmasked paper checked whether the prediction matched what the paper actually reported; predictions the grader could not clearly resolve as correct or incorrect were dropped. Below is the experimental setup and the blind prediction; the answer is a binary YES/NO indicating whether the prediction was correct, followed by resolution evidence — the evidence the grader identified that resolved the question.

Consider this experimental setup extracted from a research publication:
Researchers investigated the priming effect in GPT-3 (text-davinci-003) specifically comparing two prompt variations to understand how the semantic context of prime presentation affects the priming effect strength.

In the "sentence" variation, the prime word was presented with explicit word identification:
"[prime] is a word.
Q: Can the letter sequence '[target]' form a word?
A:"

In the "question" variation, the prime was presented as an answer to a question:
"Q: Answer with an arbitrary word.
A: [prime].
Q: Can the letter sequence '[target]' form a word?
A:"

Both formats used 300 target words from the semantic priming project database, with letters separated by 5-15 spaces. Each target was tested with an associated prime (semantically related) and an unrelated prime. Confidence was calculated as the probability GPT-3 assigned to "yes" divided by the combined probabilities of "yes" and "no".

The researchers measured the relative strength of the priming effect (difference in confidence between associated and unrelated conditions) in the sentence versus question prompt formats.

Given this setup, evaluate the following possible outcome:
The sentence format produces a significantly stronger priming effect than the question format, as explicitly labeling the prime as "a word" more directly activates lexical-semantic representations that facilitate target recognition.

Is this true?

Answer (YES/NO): YES